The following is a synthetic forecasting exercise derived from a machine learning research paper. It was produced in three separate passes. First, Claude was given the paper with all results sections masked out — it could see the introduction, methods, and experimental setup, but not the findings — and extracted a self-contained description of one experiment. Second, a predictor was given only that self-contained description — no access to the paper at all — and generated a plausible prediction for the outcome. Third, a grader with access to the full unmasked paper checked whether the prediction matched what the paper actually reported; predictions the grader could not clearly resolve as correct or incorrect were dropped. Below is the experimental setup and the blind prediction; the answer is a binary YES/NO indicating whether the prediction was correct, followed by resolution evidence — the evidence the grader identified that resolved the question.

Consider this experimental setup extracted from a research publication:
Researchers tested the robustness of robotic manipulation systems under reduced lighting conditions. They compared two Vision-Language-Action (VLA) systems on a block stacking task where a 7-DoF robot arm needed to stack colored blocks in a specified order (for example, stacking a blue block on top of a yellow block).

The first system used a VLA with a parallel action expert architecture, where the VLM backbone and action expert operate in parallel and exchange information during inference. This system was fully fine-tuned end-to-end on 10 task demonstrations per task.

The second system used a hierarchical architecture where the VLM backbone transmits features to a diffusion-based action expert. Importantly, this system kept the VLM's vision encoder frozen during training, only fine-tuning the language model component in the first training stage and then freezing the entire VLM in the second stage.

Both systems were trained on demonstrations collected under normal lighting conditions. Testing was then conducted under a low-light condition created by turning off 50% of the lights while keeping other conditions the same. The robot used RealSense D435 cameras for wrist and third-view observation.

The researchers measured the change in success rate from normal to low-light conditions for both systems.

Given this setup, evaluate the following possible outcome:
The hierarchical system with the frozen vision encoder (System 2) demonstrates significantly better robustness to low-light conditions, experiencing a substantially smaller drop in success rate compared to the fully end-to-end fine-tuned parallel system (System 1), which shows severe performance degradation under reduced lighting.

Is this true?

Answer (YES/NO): YES